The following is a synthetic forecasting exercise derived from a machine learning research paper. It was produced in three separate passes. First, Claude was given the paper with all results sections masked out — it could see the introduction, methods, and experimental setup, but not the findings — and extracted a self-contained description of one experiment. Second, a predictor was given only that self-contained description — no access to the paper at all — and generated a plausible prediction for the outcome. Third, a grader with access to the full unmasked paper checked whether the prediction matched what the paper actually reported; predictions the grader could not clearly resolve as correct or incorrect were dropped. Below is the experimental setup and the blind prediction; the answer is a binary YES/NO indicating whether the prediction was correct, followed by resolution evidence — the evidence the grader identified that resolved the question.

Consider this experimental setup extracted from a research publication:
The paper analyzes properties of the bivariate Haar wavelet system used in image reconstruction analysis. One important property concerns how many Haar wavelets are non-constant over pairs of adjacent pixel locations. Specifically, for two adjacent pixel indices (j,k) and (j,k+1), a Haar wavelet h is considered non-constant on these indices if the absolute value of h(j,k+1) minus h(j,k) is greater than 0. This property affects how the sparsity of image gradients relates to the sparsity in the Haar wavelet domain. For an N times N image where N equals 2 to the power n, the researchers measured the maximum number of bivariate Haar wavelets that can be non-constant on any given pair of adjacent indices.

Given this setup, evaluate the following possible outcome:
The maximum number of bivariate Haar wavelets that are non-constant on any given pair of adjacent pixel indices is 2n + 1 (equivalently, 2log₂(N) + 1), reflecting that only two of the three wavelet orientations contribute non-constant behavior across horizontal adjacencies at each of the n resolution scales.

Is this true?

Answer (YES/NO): NO